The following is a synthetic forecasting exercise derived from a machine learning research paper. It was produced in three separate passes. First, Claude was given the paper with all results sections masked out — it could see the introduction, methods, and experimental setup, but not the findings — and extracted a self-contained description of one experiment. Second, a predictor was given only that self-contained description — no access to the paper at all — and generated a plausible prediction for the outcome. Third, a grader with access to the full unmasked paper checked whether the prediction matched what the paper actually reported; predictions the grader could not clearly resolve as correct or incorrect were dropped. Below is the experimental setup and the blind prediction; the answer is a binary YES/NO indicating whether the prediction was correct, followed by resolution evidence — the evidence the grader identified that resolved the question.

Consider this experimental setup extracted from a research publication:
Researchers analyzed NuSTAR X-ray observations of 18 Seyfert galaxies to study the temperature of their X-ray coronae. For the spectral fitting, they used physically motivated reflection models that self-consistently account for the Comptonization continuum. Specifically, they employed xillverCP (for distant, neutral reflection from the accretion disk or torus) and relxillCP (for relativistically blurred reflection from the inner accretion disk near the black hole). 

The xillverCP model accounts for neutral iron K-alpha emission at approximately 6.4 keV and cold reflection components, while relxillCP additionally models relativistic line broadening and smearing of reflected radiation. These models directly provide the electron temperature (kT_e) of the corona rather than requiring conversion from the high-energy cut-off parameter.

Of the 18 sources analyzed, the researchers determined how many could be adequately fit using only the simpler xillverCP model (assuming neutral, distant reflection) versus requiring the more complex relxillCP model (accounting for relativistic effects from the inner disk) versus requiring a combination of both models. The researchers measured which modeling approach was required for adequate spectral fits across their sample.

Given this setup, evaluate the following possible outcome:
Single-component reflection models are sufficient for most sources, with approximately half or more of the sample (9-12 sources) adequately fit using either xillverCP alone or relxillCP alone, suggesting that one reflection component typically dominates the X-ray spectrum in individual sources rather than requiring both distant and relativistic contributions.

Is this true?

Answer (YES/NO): NO